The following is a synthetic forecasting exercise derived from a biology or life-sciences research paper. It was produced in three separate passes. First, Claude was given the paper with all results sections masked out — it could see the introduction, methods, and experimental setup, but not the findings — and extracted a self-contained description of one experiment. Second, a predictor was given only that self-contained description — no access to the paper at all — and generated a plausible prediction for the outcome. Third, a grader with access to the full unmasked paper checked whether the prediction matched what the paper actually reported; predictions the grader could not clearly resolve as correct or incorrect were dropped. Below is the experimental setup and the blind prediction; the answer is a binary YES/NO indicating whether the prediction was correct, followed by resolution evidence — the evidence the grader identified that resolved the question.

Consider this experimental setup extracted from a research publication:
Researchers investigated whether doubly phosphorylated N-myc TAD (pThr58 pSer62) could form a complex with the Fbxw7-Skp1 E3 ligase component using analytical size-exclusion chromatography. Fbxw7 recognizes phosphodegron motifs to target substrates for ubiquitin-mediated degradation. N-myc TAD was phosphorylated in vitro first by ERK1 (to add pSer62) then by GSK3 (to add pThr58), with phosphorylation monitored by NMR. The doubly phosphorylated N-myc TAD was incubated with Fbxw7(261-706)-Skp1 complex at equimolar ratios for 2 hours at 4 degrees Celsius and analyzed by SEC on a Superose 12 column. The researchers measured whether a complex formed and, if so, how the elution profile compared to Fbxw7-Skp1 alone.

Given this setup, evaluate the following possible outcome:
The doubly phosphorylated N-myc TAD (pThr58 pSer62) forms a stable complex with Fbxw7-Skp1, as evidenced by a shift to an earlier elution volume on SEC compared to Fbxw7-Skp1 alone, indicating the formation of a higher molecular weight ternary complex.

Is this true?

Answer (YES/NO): NO